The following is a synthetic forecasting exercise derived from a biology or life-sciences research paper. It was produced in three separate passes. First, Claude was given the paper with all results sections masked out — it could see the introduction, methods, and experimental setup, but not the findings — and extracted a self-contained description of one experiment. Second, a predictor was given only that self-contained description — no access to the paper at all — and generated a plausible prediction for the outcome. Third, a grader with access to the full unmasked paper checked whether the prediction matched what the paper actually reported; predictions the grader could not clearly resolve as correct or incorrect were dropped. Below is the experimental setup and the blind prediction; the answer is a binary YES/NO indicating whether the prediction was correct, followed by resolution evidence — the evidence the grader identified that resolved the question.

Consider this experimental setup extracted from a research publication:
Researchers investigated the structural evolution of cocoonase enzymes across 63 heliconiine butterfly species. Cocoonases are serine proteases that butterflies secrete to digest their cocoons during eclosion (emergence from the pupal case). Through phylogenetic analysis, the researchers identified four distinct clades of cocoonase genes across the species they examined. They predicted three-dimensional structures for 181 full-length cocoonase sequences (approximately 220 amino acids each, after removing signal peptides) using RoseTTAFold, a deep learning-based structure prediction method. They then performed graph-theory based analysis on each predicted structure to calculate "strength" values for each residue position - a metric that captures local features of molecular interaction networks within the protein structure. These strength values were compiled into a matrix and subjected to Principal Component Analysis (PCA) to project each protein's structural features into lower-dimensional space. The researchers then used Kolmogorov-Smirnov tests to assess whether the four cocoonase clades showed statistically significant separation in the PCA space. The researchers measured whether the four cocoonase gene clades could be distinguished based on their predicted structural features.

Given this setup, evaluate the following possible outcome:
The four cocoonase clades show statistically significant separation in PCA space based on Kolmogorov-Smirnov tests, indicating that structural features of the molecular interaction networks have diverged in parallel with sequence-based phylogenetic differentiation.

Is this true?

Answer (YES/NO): YES